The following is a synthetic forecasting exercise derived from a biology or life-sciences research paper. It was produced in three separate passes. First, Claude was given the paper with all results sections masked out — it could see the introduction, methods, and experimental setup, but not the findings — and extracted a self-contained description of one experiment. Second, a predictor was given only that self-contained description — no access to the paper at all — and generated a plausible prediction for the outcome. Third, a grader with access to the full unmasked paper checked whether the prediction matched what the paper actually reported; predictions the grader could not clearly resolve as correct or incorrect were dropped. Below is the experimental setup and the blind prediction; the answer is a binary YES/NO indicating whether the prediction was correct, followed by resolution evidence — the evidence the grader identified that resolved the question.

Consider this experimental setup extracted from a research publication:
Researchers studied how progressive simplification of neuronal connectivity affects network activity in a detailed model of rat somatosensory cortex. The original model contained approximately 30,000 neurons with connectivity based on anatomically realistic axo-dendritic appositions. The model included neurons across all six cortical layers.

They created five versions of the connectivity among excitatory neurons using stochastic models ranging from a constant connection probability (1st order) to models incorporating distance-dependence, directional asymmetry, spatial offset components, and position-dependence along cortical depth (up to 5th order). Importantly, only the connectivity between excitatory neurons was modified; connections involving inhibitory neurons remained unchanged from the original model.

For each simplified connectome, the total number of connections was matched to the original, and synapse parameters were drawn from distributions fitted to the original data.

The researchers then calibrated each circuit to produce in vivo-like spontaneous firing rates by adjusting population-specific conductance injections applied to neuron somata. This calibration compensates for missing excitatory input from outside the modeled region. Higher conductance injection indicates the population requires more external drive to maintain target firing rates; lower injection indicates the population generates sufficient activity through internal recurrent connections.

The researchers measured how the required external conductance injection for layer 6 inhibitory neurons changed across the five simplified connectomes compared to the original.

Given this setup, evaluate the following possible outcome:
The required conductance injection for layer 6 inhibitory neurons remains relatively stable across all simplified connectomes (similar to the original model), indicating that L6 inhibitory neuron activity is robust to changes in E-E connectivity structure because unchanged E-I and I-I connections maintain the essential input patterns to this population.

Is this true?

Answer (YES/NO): NO